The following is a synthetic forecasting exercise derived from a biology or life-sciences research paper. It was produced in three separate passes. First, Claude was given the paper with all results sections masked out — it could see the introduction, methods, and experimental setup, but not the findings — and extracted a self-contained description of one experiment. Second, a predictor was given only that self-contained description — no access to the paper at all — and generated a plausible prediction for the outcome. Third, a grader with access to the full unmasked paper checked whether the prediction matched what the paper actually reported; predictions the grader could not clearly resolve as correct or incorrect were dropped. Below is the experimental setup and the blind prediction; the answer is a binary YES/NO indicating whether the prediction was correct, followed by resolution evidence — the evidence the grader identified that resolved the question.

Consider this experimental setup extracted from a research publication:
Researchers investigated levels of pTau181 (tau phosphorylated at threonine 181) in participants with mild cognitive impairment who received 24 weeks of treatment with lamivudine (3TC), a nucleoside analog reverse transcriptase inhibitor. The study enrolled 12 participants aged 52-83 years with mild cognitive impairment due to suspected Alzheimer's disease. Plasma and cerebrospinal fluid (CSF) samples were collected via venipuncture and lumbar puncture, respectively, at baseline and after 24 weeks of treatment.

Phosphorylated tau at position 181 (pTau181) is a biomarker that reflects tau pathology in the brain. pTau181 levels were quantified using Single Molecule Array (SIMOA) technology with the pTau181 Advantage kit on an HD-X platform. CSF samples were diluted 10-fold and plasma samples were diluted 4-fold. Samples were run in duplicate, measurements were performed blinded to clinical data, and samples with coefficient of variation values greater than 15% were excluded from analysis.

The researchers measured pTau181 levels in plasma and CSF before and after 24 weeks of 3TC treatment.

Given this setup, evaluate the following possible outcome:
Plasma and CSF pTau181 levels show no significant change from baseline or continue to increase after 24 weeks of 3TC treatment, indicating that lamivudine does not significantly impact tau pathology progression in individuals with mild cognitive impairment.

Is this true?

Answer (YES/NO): YES